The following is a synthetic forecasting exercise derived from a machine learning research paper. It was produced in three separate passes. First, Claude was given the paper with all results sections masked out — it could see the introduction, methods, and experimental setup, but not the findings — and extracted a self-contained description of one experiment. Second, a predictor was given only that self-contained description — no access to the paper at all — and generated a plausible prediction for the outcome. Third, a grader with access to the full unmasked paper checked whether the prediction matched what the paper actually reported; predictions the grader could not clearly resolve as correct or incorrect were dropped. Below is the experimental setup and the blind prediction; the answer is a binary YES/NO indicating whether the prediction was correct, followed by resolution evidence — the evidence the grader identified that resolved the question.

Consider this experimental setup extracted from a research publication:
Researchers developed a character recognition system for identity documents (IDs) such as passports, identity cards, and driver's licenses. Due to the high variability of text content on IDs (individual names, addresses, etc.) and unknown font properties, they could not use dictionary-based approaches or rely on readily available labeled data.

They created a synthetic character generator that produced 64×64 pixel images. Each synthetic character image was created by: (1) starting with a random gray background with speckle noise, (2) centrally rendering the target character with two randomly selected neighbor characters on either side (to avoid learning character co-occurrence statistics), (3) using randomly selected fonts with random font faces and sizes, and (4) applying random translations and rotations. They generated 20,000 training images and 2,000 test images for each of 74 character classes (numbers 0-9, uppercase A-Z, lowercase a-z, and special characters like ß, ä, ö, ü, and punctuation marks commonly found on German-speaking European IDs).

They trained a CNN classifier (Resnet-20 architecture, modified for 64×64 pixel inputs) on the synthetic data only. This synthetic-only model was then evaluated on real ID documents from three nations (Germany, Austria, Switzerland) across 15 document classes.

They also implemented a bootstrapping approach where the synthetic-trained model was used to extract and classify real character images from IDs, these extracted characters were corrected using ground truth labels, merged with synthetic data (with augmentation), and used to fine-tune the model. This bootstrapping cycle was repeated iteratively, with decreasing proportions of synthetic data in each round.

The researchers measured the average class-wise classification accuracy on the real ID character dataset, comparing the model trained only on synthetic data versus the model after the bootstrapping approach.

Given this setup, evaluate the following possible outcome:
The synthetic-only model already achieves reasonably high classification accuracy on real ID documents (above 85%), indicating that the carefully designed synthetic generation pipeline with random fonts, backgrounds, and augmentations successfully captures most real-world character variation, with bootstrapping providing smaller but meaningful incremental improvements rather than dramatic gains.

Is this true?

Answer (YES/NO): NO